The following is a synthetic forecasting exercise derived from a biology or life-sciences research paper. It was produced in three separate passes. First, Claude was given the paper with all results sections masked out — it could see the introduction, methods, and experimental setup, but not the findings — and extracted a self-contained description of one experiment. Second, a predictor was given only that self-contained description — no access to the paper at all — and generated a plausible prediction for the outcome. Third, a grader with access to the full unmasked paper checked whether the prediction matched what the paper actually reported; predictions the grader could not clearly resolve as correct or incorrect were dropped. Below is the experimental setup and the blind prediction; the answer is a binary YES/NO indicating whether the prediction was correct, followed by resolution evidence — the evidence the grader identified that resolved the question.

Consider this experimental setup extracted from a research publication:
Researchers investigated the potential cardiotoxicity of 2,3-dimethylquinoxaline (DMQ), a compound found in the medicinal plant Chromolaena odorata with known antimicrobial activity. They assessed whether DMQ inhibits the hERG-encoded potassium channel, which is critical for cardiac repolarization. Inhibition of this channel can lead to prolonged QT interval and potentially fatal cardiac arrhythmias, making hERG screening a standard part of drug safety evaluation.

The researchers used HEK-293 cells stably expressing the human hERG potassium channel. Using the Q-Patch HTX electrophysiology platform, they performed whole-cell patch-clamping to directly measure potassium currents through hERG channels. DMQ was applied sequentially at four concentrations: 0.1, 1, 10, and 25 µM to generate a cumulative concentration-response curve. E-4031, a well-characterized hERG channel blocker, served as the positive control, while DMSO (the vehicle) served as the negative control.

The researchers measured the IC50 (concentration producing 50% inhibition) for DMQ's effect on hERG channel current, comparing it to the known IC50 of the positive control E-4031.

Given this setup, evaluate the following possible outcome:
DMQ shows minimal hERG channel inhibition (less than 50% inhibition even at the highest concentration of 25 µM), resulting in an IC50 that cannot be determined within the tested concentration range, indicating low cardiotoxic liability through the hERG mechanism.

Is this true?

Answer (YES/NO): YES